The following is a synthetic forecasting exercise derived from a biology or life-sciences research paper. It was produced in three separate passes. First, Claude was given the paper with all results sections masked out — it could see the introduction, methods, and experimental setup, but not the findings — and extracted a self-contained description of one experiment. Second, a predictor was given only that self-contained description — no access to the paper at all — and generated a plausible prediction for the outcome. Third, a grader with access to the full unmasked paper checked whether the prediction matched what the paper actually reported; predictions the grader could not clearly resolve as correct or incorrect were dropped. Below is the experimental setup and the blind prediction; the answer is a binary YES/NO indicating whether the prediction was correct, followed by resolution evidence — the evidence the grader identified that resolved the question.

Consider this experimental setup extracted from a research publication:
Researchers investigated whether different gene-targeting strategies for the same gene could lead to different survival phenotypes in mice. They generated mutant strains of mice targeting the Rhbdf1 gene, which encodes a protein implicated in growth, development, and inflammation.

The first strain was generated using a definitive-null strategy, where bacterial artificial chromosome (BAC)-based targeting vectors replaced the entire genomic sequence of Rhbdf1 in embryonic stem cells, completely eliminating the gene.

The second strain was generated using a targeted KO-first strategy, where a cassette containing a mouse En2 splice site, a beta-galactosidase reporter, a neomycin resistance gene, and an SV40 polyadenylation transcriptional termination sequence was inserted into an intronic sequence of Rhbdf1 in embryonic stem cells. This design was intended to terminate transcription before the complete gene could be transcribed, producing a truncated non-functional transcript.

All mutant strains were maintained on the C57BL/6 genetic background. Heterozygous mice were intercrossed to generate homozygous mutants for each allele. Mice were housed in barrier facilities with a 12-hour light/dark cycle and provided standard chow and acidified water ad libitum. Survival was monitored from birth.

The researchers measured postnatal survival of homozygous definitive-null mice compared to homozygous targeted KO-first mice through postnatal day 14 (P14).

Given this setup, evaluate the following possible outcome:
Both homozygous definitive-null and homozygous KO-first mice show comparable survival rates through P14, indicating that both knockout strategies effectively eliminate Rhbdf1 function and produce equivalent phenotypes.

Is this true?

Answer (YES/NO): NO